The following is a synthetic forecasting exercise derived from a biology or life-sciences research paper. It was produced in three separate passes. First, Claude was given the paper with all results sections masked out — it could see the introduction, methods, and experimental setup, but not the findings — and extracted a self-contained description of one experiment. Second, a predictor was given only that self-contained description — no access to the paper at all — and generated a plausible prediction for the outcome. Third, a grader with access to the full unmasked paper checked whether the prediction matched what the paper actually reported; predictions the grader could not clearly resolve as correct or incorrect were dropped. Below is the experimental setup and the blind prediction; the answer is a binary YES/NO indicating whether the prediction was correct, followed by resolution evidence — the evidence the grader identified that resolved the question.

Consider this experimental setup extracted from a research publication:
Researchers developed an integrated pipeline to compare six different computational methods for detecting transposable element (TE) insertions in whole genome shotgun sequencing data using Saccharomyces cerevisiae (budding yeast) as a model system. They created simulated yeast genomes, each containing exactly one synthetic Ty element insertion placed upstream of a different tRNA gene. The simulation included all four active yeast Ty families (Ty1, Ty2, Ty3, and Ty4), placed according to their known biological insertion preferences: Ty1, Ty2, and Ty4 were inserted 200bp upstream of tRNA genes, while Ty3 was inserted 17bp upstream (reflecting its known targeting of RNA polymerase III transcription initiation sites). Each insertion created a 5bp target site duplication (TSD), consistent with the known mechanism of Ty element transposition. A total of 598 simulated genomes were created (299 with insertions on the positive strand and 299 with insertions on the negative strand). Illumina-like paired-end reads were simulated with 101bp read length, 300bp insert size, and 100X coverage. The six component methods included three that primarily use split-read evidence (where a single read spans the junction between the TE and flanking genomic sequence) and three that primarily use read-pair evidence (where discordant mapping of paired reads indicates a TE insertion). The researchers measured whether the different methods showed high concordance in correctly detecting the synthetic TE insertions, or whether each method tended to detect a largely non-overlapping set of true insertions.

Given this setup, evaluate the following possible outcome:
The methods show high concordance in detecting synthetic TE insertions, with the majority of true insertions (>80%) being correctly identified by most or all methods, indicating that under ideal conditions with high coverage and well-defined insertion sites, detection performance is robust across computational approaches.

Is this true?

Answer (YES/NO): NO